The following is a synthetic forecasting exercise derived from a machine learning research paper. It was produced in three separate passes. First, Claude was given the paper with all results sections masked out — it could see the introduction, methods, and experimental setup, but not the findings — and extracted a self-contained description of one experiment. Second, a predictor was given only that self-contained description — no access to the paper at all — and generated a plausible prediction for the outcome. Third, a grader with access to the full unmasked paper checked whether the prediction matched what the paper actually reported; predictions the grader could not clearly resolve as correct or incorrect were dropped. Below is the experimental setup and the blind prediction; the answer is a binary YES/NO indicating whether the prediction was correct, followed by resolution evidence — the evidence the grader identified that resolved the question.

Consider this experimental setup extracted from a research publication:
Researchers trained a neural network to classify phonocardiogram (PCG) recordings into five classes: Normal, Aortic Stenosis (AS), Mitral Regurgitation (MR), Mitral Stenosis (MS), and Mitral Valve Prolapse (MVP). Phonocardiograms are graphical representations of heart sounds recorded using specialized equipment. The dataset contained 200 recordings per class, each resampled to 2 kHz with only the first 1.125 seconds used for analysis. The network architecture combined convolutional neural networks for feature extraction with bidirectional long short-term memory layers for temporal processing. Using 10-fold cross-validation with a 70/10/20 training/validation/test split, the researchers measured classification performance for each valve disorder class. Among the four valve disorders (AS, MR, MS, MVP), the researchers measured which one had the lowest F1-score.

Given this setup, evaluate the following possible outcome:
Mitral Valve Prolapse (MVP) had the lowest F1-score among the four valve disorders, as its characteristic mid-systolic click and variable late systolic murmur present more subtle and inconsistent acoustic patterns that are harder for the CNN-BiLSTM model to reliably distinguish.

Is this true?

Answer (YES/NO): NO